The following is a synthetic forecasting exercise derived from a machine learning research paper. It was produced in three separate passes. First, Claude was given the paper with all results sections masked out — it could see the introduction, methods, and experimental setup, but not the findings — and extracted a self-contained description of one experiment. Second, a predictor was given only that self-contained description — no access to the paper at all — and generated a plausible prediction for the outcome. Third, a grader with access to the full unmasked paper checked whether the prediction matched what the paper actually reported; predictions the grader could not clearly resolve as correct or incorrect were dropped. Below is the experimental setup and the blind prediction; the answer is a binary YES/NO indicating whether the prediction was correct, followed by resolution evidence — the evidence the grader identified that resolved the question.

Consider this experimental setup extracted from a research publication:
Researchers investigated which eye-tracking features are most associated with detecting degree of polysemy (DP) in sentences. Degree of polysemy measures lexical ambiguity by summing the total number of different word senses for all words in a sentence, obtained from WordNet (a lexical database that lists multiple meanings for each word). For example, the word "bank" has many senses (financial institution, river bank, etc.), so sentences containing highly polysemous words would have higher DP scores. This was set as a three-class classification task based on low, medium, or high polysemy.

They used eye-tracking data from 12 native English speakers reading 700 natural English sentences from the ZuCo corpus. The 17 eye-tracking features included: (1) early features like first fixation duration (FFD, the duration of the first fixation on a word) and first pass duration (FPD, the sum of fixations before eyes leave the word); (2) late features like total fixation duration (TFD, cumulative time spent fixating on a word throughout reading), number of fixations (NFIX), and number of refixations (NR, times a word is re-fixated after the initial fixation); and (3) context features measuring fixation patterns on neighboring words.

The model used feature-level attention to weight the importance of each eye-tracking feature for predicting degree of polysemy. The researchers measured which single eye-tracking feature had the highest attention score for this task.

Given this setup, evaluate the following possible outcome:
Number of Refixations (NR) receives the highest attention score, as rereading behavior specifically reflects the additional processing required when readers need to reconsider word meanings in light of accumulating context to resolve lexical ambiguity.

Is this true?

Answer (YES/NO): NO